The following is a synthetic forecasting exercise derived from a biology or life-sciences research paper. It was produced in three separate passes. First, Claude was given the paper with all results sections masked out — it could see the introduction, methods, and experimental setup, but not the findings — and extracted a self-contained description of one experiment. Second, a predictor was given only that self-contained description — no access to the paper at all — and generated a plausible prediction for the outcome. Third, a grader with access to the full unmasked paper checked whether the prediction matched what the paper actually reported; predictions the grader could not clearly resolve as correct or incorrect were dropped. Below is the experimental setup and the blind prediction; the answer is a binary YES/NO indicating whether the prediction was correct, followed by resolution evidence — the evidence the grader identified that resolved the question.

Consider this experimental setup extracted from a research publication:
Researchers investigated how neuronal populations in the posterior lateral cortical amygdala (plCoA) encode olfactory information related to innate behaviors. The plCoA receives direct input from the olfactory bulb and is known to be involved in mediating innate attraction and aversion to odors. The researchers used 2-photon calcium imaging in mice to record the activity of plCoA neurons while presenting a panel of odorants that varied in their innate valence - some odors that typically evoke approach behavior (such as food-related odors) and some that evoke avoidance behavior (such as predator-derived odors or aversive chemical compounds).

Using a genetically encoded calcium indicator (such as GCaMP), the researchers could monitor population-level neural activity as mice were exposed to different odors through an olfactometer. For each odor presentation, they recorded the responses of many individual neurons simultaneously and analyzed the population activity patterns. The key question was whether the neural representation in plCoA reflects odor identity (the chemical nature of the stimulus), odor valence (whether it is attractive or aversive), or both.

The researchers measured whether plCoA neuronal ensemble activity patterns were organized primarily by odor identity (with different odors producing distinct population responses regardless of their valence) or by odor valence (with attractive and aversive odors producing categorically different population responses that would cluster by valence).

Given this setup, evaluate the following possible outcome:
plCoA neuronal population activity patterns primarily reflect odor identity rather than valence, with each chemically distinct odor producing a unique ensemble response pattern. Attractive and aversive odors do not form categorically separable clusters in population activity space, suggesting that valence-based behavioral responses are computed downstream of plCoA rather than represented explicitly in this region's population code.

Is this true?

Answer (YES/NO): YES